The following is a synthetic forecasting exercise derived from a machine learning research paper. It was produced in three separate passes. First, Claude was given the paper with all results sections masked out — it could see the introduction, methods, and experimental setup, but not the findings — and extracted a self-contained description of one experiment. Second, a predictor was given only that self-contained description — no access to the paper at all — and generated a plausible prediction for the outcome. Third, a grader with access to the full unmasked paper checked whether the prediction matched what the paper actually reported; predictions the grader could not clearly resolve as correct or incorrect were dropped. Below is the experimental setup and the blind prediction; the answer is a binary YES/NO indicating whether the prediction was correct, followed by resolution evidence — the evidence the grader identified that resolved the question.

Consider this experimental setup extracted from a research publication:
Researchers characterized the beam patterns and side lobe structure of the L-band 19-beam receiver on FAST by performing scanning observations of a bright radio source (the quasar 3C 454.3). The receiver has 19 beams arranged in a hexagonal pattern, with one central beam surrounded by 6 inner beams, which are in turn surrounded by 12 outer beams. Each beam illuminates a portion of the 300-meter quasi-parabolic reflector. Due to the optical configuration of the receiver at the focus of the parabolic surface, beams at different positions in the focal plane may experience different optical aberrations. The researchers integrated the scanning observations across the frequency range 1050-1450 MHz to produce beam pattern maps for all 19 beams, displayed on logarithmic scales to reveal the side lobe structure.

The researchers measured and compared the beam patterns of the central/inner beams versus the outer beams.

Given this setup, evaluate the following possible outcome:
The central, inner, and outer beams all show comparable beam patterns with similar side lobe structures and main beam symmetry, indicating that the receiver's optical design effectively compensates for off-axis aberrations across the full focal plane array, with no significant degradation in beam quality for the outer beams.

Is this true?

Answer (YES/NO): NO